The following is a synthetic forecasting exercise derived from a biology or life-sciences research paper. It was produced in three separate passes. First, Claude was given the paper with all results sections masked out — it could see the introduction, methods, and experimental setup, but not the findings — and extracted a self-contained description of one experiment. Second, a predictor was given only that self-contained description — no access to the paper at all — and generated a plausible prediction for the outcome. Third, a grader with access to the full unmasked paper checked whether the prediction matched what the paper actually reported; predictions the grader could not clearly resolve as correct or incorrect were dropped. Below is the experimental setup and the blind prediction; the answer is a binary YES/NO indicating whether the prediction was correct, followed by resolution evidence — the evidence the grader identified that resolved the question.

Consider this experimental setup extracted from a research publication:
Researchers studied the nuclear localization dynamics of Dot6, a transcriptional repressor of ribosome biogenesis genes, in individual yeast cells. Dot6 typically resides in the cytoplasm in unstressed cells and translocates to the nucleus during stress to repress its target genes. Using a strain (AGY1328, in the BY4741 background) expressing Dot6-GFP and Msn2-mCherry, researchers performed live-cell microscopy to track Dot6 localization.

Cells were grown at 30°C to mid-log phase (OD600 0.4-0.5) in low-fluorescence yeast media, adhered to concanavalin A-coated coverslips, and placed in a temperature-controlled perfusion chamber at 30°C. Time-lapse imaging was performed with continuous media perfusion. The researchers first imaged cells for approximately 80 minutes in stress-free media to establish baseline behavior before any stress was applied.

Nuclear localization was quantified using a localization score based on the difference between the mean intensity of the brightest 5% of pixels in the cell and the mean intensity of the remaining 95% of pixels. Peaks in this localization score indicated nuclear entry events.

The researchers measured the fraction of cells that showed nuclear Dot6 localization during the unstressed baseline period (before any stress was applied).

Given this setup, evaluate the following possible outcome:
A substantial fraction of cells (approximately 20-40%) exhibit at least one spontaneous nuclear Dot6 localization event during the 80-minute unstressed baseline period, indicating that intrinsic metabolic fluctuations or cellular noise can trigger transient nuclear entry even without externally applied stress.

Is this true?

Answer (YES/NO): NO